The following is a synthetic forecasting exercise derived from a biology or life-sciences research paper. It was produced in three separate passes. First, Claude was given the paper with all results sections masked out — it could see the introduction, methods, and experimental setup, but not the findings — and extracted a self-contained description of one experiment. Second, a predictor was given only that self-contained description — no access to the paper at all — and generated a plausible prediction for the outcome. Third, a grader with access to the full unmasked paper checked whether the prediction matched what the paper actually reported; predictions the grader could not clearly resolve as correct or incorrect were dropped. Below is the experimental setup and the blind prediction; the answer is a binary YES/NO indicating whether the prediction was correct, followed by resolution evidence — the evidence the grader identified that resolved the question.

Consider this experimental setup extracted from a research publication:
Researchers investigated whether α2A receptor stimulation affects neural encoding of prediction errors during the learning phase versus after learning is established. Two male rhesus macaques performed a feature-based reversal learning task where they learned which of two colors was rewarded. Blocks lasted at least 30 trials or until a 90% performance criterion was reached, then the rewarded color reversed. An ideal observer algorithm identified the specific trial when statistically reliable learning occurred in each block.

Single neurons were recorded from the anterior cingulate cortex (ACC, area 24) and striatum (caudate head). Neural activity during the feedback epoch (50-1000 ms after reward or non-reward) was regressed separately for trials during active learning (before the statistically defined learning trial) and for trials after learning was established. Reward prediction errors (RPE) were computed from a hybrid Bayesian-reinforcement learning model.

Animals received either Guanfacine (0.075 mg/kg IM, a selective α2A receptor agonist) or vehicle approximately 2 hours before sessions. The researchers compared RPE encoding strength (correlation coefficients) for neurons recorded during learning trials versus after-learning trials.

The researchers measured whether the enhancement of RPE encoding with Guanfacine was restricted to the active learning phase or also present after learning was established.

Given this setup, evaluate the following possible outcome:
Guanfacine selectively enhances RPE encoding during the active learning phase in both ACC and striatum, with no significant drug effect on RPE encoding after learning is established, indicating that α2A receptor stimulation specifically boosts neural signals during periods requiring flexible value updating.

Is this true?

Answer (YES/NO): NO